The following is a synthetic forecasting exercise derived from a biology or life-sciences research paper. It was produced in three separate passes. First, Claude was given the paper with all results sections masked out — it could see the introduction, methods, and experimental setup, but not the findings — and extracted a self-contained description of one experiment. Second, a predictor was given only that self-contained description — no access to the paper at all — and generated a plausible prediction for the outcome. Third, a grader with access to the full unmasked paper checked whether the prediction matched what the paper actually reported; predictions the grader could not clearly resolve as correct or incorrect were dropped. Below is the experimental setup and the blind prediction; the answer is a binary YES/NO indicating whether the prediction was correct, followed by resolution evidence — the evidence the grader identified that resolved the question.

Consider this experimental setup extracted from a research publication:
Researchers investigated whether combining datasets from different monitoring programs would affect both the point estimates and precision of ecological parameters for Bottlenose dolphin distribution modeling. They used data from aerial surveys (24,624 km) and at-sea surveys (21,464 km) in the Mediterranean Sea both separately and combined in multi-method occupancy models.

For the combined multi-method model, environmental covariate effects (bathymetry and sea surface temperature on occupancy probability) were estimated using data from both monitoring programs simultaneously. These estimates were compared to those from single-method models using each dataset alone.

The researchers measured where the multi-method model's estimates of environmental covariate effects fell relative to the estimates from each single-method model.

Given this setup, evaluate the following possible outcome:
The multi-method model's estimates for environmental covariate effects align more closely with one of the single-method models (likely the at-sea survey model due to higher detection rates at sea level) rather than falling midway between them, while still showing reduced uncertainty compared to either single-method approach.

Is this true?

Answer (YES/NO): NO